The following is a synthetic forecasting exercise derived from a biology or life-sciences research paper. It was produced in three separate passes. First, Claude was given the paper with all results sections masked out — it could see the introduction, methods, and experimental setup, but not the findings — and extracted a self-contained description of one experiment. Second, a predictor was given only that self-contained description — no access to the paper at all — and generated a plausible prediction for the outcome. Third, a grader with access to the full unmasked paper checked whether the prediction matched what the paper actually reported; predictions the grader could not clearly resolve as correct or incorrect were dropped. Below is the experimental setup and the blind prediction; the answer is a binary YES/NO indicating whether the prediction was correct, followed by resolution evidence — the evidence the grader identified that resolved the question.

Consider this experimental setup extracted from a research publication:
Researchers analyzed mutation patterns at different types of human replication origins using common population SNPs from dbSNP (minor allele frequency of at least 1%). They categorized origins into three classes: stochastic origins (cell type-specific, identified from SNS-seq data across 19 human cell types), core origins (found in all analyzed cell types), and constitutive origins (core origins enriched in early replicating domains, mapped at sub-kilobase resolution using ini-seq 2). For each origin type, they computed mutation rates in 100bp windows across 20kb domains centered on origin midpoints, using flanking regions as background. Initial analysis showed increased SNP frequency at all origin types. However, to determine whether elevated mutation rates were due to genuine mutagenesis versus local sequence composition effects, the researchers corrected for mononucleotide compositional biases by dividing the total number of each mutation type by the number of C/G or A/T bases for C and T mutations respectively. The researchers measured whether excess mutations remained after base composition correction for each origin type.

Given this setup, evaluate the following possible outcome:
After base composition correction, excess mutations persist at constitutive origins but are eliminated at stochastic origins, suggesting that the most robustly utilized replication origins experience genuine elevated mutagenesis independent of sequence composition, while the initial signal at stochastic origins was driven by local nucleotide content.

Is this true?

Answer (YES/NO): YES